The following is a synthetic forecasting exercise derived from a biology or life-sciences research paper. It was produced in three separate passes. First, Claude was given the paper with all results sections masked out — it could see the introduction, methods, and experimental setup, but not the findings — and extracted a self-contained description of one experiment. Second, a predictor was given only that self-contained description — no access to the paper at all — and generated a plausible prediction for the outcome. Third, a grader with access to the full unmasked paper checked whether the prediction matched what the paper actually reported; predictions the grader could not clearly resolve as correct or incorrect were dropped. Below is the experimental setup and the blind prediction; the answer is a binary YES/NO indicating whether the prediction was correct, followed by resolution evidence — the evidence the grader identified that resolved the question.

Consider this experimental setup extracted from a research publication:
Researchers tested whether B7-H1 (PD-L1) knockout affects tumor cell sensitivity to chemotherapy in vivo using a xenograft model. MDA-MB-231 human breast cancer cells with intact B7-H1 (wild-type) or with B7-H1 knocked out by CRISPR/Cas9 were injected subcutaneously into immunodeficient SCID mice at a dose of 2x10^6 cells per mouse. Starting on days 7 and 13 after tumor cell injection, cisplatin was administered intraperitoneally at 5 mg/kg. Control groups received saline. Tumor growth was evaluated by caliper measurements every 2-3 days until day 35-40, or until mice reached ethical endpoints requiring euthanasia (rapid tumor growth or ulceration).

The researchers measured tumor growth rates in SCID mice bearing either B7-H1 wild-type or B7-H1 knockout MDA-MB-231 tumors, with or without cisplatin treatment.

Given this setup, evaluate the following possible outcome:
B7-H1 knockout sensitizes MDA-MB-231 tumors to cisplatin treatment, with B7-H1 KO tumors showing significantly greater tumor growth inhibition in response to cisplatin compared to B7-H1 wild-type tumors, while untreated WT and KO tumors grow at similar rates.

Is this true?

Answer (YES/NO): YES